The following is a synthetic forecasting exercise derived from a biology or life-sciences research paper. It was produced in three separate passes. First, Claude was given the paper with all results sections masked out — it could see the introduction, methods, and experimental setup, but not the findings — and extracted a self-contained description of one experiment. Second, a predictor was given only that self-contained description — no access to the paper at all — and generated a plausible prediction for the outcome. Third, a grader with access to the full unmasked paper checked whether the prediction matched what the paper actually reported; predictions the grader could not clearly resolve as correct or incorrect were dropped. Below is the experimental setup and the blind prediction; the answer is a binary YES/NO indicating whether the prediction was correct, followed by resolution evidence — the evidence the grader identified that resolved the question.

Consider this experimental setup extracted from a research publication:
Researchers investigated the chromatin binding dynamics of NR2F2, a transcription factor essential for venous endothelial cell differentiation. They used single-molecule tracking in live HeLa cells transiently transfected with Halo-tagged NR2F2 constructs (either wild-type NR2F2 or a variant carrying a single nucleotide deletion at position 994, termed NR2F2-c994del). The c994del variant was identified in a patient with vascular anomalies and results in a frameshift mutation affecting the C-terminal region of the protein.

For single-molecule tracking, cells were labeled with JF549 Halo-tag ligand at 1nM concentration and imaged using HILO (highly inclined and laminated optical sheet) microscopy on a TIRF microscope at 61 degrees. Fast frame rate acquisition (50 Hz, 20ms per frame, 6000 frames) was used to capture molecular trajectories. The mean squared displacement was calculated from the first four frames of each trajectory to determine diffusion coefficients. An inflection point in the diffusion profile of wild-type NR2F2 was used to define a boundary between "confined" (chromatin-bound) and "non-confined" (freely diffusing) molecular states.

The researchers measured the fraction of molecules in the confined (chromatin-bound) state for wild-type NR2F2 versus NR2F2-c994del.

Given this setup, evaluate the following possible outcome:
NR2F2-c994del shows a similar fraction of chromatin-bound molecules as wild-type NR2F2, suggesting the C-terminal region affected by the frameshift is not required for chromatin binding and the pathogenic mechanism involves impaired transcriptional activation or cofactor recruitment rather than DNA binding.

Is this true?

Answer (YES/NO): NO